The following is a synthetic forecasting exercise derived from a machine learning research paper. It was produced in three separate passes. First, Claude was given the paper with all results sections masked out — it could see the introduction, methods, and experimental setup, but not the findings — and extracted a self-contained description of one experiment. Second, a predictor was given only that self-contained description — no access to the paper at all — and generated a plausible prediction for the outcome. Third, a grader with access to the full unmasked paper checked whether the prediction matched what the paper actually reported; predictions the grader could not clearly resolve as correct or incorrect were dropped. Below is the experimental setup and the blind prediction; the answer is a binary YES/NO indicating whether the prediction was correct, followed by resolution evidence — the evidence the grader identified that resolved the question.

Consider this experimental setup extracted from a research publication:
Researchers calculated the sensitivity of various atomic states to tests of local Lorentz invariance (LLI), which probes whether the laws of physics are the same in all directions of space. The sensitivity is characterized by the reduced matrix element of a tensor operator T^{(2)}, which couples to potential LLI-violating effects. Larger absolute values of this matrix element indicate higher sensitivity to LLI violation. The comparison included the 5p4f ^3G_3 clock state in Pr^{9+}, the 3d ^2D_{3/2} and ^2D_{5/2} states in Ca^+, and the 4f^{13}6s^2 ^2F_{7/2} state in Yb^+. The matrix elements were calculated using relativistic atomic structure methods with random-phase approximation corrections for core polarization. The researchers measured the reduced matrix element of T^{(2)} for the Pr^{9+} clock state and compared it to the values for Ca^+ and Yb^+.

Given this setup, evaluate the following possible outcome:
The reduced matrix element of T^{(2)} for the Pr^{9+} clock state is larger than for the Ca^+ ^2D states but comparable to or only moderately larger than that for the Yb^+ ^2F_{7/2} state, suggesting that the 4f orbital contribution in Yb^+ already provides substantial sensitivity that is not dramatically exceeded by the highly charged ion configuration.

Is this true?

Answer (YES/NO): YES